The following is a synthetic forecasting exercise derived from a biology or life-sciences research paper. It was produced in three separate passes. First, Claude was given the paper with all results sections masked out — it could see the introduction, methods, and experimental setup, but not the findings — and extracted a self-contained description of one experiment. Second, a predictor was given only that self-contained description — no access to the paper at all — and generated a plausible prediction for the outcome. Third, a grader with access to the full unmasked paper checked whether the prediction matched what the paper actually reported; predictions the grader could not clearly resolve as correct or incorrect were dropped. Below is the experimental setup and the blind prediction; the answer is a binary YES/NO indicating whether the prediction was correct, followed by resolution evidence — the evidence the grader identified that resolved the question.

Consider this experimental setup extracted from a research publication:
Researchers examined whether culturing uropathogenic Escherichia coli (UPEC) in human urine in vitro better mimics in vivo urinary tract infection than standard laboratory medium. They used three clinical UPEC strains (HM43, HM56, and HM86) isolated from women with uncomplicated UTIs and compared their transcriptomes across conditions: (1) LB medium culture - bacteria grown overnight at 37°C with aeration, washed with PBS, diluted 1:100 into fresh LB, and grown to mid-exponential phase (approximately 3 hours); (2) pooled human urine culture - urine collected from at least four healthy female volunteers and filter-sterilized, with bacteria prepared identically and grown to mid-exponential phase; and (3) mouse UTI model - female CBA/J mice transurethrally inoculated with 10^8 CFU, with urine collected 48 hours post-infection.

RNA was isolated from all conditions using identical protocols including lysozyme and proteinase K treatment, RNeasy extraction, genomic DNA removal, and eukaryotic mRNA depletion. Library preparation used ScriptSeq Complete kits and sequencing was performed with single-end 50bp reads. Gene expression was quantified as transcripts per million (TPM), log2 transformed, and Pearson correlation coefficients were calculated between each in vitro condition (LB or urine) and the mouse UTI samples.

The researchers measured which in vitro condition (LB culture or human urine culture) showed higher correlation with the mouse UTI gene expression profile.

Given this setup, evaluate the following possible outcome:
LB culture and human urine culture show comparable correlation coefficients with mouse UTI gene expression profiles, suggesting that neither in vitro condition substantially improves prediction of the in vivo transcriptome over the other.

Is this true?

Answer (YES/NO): NO